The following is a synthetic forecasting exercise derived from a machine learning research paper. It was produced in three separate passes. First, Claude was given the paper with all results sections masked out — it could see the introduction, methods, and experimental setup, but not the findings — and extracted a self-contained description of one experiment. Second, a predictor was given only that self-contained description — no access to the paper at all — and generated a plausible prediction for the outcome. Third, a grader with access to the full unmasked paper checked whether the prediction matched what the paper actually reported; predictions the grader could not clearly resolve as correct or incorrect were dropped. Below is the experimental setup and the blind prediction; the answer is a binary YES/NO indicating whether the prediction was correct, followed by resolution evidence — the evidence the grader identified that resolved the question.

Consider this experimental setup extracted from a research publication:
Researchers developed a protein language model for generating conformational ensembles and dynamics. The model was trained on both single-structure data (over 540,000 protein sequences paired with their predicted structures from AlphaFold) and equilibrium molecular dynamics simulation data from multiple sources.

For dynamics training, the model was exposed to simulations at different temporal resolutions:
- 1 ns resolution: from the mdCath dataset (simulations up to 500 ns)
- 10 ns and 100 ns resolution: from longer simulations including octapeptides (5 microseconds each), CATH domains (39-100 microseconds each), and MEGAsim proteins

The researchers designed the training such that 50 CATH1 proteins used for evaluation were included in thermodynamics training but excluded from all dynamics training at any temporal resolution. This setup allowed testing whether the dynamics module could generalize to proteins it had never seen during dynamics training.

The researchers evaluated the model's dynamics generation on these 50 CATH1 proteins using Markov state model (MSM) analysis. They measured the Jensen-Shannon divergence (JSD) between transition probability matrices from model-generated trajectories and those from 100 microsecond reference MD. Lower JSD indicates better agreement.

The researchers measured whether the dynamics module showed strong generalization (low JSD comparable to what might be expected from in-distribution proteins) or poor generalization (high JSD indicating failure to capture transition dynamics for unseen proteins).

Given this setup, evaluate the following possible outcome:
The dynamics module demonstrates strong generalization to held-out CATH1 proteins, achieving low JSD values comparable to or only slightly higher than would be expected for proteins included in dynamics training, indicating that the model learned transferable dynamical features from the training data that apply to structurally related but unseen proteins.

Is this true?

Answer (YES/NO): YES